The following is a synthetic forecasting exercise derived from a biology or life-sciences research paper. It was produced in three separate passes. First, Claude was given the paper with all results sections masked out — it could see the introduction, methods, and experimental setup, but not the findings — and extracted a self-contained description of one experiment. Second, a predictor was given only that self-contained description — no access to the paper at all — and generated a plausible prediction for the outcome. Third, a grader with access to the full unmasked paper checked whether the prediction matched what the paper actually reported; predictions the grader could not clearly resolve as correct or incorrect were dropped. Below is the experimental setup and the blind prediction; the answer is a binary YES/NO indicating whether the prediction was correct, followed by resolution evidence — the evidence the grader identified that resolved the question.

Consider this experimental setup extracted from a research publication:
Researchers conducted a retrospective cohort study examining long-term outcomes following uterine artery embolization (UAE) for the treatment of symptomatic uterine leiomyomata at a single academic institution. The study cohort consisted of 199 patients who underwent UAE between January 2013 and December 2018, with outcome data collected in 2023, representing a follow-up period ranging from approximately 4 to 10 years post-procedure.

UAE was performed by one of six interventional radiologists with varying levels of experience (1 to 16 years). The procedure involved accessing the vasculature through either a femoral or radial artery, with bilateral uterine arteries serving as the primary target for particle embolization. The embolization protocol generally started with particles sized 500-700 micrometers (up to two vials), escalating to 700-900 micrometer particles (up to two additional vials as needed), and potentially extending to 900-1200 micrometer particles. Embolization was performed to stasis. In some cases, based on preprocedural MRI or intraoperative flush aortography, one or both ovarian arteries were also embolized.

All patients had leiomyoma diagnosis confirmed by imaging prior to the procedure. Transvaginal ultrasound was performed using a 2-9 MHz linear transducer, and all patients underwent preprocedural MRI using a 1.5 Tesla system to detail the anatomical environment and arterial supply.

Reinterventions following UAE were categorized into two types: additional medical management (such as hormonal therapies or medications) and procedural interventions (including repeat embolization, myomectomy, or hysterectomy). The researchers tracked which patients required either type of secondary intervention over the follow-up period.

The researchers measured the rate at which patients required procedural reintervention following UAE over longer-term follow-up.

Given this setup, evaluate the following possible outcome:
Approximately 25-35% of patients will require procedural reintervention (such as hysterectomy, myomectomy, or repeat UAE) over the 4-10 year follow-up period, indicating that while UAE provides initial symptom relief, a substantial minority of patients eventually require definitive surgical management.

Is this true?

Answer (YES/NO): NO